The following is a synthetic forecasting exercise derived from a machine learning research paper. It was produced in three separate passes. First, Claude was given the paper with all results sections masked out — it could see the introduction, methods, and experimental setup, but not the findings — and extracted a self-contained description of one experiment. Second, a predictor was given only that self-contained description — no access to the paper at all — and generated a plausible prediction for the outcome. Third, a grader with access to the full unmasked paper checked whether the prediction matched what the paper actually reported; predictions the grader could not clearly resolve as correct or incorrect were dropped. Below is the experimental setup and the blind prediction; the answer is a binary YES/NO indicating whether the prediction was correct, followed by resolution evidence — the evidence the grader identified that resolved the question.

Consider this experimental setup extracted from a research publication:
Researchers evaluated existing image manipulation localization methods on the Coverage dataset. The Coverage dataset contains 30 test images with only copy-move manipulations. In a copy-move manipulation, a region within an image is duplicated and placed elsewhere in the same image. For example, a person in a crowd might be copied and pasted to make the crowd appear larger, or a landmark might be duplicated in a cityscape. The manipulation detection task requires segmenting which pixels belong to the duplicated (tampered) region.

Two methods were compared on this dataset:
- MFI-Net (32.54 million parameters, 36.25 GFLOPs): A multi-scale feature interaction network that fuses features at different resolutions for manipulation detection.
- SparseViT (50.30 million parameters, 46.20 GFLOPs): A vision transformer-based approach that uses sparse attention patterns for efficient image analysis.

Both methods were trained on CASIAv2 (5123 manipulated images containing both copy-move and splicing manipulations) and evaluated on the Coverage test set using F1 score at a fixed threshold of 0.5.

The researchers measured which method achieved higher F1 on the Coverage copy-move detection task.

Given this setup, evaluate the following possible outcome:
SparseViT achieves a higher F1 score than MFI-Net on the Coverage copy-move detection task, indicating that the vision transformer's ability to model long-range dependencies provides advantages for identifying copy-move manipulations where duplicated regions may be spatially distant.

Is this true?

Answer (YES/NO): YES